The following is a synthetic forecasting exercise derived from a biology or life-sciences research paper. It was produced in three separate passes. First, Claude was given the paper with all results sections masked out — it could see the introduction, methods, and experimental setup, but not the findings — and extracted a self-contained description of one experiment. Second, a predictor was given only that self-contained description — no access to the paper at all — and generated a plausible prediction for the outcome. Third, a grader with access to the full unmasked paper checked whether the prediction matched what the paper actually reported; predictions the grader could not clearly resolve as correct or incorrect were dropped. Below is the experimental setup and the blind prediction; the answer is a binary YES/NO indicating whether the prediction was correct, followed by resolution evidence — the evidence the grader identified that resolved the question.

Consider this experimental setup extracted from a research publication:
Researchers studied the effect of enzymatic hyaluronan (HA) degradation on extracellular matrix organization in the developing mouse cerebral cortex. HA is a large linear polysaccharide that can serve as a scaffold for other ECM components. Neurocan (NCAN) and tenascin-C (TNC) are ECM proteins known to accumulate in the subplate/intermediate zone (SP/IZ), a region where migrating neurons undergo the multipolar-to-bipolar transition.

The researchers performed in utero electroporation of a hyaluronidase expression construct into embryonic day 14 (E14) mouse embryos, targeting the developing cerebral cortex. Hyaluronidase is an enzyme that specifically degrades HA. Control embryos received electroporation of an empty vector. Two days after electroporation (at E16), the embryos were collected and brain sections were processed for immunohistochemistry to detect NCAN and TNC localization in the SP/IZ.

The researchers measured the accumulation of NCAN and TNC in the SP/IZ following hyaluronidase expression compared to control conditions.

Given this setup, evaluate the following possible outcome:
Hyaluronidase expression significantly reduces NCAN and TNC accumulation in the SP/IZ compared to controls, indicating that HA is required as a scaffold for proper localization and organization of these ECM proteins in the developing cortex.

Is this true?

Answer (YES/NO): YES